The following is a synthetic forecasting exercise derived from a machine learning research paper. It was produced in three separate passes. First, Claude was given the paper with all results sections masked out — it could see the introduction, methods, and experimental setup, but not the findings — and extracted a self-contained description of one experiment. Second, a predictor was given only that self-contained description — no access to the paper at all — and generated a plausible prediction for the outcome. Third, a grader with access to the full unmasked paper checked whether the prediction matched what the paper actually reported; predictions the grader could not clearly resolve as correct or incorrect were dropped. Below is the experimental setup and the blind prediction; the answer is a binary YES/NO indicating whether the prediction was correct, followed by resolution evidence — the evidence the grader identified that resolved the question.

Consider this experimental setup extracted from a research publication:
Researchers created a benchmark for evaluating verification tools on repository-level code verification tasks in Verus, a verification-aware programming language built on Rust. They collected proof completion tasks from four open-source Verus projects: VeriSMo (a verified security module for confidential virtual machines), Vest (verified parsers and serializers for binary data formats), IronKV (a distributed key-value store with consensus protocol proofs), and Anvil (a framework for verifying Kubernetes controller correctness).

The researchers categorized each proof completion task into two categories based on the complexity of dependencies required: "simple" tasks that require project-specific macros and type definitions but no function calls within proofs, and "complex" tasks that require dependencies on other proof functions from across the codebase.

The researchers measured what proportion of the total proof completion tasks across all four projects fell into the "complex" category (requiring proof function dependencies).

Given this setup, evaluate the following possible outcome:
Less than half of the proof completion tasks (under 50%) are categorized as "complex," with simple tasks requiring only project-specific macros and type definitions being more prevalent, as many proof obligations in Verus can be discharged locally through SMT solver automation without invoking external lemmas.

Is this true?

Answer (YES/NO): NO